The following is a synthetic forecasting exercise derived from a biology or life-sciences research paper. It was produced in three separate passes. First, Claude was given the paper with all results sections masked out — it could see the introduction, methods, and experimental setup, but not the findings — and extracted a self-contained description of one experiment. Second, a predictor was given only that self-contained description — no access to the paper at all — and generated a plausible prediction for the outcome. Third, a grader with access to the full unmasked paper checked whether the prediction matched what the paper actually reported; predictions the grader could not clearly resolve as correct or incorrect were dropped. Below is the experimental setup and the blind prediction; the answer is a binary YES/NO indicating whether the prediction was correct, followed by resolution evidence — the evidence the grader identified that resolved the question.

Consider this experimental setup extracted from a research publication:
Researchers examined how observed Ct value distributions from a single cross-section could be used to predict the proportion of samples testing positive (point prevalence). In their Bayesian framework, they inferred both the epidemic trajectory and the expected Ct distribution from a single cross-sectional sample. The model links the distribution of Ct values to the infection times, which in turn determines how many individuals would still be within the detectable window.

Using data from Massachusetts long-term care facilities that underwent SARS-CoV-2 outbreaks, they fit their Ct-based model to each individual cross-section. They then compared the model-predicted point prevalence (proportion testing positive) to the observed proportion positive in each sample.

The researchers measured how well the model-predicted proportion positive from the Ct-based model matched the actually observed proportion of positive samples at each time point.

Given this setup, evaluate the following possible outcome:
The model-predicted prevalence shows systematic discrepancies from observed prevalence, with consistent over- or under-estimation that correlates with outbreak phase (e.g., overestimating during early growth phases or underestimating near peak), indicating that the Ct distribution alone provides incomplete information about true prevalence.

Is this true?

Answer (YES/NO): NO